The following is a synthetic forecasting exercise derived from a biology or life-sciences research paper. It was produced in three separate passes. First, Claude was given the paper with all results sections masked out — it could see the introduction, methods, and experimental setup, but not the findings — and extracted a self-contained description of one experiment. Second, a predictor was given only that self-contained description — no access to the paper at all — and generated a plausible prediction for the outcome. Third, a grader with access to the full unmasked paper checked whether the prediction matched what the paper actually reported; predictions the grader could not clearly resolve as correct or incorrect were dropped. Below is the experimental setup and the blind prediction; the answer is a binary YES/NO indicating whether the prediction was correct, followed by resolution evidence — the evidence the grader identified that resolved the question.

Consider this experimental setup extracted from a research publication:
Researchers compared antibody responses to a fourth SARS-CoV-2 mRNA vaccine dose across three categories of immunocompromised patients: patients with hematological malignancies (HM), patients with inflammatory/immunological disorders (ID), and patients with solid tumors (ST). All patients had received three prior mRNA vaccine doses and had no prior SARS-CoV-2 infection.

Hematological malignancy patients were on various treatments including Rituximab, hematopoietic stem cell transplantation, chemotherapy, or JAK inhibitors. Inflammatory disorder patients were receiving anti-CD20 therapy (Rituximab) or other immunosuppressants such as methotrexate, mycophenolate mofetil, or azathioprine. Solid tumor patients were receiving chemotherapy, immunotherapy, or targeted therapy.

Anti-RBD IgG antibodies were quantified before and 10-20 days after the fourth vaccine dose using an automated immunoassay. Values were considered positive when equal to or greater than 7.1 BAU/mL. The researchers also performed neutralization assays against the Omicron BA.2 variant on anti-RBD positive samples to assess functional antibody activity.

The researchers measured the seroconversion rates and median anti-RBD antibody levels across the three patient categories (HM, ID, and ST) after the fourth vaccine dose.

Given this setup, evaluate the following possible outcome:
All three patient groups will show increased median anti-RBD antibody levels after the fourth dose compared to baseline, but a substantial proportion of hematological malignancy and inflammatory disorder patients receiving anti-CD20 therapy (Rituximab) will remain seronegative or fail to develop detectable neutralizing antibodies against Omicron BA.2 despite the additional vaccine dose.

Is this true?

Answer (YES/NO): YES